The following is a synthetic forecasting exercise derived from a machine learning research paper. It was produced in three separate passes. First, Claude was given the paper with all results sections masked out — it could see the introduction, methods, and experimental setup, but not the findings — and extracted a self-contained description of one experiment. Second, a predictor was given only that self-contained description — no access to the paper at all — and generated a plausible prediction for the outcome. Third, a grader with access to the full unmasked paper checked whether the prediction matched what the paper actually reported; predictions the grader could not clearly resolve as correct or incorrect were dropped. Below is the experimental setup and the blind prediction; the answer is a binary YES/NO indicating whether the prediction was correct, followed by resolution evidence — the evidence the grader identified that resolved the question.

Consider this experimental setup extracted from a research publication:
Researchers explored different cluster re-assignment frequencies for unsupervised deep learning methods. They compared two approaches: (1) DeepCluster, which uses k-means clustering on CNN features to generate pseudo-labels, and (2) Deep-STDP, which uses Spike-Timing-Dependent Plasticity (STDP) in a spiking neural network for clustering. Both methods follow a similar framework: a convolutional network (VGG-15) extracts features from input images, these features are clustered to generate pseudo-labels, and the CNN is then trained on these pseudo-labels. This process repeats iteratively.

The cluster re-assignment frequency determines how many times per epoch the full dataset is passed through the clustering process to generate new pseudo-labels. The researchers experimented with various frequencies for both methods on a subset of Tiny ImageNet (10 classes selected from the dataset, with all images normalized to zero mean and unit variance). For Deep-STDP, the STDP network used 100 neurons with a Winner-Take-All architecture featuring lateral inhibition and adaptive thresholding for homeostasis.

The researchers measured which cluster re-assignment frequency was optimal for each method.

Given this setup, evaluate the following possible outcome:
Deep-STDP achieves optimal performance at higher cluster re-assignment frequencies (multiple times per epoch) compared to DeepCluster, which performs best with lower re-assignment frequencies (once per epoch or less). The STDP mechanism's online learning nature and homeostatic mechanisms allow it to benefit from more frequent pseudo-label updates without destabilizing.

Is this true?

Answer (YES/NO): NO